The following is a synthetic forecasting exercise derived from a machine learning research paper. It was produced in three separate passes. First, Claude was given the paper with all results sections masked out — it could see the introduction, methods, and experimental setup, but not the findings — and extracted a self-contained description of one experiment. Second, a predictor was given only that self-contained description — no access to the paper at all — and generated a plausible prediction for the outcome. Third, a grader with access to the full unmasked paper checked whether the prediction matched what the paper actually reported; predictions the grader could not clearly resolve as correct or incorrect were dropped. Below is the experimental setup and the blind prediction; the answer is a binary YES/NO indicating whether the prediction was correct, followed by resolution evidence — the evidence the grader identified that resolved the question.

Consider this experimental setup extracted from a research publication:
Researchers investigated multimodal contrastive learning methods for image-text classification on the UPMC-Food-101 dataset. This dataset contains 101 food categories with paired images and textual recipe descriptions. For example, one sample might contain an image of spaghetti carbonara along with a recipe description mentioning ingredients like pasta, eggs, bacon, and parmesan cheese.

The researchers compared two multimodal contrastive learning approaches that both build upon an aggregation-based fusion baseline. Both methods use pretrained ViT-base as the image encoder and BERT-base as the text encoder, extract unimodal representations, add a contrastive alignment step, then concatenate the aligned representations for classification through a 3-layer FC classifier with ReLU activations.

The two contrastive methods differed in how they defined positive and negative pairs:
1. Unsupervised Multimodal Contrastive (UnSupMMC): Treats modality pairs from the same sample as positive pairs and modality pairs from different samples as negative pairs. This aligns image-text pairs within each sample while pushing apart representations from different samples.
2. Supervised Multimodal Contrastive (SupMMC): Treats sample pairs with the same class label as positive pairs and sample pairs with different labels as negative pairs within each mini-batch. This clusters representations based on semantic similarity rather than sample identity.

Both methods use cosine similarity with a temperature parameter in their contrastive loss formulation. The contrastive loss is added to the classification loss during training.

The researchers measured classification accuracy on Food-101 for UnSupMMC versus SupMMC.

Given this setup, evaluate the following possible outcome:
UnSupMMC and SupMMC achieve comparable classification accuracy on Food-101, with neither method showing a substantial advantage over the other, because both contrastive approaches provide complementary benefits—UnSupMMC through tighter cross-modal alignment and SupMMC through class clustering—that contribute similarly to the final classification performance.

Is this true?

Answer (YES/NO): YES